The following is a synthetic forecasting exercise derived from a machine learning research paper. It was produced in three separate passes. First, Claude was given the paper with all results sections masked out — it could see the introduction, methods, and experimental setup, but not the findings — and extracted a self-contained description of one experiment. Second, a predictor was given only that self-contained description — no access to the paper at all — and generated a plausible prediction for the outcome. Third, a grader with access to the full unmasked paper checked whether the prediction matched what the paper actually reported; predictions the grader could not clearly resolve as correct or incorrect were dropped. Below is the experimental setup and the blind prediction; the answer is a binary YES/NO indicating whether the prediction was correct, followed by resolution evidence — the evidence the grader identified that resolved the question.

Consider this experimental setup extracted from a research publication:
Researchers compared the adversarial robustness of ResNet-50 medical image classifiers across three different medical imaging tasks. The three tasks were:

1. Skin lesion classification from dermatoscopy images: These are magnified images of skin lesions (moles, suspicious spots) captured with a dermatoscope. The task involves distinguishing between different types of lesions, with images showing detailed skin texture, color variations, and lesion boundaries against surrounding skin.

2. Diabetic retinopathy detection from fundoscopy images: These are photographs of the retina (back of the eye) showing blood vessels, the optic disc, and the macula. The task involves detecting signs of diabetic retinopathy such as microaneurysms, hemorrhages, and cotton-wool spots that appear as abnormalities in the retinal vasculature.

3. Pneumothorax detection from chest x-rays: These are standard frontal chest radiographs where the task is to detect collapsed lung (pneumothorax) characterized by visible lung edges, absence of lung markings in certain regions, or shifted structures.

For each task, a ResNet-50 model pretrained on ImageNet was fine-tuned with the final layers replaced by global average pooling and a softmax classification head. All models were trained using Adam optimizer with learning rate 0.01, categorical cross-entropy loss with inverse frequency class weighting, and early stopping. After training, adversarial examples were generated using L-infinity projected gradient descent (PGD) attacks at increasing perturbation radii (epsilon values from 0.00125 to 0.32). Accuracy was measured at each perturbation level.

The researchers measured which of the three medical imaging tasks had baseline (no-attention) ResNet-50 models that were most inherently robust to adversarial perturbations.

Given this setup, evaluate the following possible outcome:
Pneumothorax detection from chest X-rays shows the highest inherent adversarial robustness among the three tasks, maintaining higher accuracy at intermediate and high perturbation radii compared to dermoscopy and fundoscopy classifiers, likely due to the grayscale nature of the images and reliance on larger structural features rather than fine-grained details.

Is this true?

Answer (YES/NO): YES